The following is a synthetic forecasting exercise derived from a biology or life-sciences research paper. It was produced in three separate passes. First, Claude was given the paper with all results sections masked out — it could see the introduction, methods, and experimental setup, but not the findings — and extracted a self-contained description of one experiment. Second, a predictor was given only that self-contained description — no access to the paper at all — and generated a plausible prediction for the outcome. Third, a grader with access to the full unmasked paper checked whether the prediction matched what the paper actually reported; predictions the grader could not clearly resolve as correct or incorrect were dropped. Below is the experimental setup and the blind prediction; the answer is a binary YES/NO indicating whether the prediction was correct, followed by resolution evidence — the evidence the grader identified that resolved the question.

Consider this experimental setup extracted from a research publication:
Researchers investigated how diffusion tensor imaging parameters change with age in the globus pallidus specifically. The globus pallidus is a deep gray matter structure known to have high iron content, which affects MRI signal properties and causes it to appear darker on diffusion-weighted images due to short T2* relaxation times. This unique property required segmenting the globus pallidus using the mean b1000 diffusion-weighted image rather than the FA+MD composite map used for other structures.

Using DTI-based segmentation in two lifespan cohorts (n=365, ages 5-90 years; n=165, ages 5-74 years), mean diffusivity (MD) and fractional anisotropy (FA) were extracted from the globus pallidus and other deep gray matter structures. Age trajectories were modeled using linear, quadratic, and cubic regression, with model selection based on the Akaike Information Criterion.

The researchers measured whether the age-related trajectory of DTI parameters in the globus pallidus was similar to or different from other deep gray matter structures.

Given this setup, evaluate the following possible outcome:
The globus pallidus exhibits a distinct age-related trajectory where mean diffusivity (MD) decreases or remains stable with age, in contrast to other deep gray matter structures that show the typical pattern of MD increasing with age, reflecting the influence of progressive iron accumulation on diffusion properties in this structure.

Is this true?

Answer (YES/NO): NO